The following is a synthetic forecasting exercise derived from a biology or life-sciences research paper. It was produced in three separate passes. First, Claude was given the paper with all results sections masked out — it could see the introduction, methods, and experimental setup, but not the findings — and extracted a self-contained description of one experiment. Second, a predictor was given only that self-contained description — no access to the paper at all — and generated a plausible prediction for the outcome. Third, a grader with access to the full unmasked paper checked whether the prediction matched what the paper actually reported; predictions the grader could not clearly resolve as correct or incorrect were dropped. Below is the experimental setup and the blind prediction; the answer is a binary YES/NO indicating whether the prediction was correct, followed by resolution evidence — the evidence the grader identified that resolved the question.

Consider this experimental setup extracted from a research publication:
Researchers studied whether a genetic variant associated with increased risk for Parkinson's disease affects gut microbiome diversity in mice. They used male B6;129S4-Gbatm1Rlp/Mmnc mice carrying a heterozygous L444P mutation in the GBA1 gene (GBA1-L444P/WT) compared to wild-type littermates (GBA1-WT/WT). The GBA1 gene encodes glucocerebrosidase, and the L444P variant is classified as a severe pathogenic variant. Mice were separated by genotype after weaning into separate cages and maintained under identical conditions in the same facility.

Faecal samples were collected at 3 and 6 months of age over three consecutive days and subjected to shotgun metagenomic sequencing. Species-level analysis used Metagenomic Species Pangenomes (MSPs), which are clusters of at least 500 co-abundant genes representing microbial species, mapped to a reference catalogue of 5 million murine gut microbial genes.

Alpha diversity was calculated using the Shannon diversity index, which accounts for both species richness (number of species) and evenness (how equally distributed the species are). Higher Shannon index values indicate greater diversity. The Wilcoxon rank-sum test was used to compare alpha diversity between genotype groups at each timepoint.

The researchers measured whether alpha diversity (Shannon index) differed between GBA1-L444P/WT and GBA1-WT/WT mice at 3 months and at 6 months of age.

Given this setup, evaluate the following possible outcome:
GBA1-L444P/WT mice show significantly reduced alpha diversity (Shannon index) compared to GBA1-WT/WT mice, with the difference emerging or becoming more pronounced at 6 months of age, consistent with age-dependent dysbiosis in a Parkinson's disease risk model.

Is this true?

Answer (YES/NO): NO